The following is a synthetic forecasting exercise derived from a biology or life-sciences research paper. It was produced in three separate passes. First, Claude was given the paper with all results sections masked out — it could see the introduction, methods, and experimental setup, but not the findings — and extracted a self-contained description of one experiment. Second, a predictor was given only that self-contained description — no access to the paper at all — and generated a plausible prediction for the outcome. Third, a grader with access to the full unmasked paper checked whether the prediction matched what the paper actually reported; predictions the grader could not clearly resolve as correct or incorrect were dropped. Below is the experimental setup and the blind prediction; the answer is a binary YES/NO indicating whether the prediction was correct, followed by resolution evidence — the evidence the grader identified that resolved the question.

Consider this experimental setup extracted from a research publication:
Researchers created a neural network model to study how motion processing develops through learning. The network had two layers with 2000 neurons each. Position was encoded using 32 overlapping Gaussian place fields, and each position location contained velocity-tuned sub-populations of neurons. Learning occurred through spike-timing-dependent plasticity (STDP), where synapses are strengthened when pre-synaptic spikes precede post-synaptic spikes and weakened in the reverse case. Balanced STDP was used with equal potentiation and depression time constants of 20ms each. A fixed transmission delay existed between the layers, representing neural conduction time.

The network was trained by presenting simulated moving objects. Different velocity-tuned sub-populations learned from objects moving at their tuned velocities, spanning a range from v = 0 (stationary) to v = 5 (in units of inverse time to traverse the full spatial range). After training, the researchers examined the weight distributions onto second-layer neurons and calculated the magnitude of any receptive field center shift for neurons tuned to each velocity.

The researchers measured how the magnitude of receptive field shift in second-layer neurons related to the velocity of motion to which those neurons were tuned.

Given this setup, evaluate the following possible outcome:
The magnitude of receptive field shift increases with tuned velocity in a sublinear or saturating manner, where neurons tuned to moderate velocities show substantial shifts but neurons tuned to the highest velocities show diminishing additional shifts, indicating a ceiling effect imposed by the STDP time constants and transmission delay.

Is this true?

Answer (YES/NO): YES